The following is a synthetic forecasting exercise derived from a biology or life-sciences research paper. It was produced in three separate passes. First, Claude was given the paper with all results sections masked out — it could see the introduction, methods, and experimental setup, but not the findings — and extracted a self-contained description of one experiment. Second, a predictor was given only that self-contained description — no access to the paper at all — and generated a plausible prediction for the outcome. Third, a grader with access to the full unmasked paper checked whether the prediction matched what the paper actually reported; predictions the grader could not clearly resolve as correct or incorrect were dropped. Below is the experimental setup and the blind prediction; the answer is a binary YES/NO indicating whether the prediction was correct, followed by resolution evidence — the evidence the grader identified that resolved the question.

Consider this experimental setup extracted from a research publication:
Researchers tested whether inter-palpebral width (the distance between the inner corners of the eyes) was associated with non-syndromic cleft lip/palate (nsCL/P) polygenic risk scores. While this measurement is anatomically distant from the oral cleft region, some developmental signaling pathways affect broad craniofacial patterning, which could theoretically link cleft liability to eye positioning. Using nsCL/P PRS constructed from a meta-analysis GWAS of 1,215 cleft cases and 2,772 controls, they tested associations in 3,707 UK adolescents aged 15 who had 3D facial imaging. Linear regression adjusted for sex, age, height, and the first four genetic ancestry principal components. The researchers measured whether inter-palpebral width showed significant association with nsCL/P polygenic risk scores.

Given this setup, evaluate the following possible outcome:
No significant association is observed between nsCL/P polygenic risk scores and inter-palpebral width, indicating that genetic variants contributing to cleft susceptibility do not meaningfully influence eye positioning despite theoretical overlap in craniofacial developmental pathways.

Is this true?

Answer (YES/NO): YES